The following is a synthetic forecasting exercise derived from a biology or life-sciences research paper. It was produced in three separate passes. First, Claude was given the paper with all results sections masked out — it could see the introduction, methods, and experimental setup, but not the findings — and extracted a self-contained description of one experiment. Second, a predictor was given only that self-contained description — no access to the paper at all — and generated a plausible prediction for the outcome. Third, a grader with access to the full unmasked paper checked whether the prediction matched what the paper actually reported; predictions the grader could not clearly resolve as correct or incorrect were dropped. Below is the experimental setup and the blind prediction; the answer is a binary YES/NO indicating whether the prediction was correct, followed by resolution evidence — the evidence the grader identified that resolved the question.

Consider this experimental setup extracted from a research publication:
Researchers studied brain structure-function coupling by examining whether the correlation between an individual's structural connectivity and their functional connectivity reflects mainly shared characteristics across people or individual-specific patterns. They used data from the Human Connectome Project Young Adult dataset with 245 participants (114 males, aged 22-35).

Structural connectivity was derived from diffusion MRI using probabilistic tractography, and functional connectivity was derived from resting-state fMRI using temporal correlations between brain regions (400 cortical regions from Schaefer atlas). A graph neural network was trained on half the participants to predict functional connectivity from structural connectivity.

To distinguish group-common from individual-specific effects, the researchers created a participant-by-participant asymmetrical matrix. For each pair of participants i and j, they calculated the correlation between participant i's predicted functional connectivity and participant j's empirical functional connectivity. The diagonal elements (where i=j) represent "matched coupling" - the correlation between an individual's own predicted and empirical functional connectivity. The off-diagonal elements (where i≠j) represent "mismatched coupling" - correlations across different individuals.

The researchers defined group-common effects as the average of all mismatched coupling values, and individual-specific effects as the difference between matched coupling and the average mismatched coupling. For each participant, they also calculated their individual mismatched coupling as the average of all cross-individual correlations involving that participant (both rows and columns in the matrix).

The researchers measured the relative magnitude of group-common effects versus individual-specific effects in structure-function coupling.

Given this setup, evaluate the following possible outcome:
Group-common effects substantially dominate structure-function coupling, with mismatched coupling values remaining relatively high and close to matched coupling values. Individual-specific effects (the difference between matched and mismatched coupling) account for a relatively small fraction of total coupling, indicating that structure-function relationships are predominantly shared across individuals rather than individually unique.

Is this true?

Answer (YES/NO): YES